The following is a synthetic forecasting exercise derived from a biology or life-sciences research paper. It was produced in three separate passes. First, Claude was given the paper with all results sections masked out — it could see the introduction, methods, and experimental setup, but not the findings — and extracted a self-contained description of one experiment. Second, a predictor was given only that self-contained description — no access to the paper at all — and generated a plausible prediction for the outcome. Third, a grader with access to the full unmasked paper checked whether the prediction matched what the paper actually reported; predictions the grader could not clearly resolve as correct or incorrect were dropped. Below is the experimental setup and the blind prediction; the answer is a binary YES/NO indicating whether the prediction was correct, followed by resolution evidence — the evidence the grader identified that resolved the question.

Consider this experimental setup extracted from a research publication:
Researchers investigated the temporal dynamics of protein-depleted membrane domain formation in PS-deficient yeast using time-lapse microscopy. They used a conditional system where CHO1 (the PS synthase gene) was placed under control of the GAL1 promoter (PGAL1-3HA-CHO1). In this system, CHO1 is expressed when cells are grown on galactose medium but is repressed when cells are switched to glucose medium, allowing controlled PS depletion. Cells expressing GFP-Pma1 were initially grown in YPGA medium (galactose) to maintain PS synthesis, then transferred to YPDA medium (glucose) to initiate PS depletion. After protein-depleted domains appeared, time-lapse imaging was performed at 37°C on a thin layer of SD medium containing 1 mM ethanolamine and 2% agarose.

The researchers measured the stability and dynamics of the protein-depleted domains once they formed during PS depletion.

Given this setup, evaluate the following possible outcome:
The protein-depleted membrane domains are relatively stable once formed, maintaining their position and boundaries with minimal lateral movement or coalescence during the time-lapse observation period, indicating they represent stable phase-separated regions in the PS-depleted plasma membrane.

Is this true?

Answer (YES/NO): YES